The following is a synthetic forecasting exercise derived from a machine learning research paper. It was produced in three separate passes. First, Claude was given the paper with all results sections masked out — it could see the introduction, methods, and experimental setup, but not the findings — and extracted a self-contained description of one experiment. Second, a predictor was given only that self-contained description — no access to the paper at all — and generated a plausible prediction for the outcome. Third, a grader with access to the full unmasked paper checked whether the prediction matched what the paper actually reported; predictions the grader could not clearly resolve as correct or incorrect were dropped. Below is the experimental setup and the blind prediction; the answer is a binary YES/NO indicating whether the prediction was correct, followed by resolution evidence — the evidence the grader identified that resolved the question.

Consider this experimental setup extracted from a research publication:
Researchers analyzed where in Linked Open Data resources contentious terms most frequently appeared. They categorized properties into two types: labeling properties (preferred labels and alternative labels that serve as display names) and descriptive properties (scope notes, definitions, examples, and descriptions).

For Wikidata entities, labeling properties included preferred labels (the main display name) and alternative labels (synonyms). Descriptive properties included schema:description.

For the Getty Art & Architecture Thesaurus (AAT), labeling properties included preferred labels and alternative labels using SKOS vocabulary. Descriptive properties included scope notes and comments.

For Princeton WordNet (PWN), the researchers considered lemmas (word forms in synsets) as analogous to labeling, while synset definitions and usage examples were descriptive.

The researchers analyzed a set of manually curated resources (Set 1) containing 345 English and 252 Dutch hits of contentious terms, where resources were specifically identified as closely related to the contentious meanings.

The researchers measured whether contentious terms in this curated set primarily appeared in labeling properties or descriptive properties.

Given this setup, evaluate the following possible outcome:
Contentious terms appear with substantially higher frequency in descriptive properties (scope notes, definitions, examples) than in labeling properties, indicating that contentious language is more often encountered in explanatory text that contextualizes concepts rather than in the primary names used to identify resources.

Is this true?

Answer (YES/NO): NO